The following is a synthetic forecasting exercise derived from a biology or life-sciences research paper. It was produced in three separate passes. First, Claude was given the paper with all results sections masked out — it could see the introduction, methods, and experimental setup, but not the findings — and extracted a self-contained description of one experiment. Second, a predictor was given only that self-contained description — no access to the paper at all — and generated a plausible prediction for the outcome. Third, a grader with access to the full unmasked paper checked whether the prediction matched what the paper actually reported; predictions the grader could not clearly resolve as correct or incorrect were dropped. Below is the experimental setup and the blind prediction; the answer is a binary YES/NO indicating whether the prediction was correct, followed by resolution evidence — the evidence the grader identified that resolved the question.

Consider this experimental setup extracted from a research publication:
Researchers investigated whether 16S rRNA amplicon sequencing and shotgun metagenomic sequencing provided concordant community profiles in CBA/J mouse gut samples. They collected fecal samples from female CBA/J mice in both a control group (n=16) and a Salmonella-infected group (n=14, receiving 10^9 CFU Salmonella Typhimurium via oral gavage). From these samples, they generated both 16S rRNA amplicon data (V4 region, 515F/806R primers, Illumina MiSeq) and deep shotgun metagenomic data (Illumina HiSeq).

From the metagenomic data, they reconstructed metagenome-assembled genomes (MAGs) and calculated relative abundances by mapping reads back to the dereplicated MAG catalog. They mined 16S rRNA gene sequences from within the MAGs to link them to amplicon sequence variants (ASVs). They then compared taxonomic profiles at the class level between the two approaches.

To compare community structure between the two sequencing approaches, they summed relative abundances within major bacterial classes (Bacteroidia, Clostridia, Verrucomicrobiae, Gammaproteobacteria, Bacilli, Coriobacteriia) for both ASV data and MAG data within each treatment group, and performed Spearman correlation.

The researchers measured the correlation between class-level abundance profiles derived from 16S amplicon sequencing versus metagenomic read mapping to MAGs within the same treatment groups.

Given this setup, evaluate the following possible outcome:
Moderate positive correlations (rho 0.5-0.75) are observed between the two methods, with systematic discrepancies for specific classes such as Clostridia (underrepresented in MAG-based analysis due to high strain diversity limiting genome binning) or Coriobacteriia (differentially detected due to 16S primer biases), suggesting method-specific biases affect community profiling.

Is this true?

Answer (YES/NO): NO